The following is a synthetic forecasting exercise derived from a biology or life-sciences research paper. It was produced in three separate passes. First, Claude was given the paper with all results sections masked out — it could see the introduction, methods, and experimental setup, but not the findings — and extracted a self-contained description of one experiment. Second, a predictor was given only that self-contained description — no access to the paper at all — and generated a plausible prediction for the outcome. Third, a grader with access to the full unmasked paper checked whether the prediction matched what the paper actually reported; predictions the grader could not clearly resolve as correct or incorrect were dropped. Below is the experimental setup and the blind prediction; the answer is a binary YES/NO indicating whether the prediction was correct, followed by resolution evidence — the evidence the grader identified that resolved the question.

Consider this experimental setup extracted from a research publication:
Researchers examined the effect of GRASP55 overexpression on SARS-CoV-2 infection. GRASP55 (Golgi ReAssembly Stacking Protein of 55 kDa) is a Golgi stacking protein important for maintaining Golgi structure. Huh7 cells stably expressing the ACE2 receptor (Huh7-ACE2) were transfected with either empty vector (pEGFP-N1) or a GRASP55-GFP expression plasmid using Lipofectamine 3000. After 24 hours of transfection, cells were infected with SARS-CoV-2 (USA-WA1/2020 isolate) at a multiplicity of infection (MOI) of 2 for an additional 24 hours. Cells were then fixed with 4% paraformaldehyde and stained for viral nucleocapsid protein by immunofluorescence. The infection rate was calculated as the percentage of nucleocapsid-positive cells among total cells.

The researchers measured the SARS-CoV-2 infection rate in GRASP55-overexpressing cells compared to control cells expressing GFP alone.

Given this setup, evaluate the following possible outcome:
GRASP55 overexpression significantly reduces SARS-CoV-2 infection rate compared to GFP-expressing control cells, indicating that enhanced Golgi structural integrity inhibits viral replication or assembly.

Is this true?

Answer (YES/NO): YES